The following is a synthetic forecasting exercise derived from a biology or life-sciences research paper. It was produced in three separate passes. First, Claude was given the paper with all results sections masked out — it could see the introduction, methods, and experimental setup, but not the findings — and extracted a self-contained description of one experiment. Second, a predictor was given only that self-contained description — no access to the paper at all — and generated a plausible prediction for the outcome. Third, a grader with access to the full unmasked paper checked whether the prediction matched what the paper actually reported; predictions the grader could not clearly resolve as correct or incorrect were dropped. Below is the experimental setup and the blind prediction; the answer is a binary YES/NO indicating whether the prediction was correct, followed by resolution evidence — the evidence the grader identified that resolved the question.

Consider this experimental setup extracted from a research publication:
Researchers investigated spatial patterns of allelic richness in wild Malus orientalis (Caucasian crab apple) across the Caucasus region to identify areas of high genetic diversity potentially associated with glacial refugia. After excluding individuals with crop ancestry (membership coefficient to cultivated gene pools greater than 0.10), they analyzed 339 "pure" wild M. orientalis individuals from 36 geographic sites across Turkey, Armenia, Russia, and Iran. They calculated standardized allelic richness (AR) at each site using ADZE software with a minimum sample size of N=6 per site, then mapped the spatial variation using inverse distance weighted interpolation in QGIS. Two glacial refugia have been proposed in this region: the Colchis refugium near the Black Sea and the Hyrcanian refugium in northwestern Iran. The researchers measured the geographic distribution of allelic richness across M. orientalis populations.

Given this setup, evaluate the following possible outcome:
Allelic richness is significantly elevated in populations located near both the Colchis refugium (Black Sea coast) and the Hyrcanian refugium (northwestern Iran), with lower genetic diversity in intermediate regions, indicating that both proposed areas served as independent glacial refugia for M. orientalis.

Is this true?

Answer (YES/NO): YES